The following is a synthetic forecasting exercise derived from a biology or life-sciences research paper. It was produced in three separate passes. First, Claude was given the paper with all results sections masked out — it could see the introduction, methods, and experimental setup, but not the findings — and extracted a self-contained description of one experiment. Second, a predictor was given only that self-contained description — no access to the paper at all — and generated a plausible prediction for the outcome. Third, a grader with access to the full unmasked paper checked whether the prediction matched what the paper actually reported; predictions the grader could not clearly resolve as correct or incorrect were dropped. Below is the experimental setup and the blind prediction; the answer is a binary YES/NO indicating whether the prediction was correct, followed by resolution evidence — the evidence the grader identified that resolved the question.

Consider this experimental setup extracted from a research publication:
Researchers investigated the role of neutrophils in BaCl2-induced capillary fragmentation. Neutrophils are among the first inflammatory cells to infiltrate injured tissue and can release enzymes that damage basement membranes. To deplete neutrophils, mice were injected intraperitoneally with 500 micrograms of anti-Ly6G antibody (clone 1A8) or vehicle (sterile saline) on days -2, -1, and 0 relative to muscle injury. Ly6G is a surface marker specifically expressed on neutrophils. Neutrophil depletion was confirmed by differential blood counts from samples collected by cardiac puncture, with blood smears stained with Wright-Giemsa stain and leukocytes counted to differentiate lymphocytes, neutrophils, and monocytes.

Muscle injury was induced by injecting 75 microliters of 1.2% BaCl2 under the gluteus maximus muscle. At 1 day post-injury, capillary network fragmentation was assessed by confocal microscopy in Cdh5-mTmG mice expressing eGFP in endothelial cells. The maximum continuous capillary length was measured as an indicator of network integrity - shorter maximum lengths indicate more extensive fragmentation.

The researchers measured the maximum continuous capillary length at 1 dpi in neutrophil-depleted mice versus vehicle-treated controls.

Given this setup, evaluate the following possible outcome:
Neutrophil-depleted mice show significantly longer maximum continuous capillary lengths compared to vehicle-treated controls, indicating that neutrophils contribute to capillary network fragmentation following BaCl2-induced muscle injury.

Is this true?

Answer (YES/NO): NO